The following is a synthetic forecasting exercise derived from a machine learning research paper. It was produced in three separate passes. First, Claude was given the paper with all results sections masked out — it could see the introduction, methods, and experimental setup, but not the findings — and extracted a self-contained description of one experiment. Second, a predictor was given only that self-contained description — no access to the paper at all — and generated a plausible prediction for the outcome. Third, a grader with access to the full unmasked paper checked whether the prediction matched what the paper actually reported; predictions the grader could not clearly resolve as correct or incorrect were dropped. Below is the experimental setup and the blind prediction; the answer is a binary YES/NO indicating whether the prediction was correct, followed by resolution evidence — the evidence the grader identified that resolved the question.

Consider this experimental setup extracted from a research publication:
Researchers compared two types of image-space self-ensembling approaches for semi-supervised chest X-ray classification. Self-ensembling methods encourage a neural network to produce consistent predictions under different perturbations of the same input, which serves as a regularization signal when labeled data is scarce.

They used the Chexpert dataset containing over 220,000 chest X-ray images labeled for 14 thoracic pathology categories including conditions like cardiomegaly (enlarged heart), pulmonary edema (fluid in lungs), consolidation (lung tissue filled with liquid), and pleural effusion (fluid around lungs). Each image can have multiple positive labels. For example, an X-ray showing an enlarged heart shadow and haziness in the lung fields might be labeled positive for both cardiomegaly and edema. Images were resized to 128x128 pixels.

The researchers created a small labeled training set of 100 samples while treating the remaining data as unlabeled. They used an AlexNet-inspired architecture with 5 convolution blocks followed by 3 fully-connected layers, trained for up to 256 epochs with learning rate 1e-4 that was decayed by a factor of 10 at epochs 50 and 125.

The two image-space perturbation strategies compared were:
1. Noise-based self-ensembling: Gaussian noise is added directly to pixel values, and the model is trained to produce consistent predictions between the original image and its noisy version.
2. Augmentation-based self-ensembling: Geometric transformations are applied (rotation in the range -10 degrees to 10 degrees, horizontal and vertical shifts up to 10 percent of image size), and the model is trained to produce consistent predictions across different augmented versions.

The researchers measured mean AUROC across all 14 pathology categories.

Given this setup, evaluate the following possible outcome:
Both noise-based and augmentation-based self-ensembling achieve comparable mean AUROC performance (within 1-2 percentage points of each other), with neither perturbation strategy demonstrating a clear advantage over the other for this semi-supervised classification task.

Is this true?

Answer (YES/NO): YES